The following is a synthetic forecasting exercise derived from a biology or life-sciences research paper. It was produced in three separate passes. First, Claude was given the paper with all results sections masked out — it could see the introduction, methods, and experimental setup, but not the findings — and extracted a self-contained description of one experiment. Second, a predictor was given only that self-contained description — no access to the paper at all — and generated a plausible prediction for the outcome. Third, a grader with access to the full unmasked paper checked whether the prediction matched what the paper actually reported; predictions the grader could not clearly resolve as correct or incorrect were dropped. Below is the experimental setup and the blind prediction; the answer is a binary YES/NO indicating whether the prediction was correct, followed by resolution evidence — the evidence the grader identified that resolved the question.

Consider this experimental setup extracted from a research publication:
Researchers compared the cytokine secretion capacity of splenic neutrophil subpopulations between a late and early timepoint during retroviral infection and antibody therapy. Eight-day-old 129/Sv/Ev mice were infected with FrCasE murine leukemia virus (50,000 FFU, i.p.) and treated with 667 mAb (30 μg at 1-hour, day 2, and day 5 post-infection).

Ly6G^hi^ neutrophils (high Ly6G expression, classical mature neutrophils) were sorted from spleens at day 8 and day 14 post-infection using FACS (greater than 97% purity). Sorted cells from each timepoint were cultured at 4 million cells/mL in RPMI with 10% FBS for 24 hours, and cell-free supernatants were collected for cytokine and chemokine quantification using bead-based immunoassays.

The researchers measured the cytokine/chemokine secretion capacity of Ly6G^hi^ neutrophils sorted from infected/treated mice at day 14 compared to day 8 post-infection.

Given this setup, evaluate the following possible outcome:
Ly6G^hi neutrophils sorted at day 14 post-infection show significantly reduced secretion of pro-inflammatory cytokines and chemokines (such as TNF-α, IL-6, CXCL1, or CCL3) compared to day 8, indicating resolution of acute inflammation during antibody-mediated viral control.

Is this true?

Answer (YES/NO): YES